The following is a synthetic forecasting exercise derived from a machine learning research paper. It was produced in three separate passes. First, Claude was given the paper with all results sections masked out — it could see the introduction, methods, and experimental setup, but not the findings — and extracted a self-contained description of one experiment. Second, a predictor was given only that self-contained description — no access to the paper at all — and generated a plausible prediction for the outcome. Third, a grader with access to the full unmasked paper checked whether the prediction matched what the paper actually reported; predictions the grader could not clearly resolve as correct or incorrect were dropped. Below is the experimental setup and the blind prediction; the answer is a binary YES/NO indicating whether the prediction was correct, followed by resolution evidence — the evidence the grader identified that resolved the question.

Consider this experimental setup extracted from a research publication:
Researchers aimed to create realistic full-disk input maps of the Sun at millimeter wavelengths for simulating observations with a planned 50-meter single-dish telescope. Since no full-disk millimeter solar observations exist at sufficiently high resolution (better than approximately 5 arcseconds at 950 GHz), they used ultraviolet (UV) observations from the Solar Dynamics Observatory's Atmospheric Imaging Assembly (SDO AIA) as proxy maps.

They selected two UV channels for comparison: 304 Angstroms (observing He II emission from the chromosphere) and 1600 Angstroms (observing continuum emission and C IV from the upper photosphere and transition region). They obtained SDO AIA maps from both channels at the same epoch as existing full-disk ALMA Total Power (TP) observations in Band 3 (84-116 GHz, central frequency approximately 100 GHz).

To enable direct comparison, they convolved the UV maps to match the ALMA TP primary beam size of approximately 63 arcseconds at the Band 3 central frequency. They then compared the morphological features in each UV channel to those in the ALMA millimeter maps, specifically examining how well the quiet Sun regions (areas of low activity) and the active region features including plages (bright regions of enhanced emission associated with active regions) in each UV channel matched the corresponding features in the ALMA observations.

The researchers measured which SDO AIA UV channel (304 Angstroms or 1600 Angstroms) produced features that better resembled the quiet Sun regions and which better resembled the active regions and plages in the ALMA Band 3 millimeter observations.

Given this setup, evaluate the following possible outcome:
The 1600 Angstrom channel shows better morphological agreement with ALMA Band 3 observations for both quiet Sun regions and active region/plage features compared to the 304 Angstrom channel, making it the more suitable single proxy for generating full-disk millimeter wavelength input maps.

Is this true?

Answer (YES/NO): NO